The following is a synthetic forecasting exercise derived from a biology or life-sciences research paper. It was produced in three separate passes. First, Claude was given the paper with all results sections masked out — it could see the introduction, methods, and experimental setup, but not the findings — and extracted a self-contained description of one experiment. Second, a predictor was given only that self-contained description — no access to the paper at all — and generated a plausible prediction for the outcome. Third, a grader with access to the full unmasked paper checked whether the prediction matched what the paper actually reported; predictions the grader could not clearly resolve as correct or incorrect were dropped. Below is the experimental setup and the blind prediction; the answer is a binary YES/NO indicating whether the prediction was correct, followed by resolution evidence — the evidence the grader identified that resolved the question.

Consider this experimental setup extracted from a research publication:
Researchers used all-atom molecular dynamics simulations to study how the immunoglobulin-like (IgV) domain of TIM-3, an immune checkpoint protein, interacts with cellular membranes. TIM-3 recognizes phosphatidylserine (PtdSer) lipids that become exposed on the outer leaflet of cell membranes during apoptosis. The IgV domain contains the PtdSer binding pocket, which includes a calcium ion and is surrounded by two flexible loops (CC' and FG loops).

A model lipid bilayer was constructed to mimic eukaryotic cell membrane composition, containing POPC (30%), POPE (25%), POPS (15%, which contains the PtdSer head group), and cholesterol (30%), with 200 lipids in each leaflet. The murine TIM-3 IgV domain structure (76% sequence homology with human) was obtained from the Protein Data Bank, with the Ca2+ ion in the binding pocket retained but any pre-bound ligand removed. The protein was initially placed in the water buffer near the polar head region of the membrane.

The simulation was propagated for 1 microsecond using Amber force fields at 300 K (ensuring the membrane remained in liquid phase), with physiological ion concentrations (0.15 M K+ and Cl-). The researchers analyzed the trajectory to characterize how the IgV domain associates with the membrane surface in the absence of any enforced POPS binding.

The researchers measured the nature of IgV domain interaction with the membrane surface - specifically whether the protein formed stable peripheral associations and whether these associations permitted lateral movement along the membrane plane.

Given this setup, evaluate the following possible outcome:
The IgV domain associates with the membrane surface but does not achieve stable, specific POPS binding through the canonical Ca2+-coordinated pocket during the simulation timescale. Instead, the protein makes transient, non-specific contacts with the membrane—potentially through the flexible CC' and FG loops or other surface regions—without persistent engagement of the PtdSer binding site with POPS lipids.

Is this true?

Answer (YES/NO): NO